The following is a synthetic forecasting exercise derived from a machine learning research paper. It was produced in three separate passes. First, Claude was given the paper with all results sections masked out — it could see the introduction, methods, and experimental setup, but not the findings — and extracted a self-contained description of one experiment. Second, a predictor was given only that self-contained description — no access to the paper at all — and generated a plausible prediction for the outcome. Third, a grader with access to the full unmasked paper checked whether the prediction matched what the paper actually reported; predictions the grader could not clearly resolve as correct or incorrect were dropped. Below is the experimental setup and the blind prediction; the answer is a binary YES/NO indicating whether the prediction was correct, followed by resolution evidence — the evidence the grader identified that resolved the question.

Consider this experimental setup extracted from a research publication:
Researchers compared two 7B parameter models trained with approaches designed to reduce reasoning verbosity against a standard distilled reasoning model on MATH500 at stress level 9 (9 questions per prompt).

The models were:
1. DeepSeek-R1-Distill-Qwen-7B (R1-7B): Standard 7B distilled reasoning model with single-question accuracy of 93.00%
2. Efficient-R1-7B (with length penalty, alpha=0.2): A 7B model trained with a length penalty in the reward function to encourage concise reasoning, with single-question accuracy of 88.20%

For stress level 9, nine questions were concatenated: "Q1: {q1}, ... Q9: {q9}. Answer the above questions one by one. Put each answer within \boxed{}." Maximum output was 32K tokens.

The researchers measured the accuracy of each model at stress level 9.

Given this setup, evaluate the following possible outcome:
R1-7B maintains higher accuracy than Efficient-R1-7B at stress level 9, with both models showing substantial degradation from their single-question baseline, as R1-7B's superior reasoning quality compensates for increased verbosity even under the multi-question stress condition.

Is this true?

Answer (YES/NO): NO